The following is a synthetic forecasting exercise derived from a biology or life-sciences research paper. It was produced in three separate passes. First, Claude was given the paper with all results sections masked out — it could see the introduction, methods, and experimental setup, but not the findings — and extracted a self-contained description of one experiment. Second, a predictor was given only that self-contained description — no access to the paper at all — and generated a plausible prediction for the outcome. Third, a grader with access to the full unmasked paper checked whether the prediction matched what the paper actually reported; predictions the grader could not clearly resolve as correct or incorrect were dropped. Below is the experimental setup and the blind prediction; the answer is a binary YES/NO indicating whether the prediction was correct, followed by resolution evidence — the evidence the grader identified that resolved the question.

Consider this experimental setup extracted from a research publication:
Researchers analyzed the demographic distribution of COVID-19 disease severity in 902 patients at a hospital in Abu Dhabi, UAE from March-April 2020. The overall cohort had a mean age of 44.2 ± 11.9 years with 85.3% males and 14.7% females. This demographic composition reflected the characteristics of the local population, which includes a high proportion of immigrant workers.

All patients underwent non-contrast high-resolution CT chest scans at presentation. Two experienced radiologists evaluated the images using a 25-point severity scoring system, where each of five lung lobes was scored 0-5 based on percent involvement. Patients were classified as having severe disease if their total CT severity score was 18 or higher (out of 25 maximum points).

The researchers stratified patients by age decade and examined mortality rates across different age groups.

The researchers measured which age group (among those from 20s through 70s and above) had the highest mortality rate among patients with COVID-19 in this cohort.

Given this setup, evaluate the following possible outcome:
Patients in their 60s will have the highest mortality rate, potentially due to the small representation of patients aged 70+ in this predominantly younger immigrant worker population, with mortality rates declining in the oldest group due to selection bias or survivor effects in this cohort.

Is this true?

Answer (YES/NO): NO